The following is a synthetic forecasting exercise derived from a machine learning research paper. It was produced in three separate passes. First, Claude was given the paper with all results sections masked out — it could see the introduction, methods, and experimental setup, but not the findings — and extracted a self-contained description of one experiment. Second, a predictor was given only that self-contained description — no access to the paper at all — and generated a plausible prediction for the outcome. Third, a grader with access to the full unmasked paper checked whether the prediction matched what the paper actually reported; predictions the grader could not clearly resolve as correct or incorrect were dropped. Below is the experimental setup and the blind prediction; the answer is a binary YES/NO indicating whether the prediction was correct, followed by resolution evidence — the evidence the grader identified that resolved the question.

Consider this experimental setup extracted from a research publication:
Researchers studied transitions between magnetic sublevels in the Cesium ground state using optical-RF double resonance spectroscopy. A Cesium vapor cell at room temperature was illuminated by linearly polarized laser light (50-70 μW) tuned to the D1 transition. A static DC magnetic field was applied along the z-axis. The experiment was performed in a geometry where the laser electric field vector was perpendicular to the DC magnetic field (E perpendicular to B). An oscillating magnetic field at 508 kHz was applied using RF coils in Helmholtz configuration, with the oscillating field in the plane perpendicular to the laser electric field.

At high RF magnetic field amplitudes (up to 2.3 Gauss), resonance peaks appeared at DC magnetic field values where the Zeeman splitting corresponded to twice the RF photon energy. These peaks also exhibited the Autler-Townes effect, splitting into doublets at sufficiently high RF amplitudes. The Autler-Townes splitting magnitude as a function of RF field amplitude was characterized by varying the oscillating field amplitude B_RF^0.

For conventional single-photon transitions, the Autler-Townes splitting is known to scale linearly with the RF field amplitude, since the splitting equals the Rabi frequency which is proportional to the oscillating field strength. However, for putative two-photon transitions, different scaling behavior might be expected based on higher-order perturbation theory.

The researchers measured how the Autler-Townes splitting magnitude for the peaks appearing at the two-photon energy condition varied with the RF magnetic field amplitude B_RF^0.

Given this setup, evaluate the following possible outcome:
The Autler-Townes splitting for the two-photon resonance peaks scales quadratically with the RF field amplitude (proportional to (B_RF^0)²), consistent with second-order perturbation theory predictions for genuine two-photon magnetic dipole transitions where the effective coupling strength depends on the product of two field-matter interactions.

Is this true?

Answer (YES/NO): YES